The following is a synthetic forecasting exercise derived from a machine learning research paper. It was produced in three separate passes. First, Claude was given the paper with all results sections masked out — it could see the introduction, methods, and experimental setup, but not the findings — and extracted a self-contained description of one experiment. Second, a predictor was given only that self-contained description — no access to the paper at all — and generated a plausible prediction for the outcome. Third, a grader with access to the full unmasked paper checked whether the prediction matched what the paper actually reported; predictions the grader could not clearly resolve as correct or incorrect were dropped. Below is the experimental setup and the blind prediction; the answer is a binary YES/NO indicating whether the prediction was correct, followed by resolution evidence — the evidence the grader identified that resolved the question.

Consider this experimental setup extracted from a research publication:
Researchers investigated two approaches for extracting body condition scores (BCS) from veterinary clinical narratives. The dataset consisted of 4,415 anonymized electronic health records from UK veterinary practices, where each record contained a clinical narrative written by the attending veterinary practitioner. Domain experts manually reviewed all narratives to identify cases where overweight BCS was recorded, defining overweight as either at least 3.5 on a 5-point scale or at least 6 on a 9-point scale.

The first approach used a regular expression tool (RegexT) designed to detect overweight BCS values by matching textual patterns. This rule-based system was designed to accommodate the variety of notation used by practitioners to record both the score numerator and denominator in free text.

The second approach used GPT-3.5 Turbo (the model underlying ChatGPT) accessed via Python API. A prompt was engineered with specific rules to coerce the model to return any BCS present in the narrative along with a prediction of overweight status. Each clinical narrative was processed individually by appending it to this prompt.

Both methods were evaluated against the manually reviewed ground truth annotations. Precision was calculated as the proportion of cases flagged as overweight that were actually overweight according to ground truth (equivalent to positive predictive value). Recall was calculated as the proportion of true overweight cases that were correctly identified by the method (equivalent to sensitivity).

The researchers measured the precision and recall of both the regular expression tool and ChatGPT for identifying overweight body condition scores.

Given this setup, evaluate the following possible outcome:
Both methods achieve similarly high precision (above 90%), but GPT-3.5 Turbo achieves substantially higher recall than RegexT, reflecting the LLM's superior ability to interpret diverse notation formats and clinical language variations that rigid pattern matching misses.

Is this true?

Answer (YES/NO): NO